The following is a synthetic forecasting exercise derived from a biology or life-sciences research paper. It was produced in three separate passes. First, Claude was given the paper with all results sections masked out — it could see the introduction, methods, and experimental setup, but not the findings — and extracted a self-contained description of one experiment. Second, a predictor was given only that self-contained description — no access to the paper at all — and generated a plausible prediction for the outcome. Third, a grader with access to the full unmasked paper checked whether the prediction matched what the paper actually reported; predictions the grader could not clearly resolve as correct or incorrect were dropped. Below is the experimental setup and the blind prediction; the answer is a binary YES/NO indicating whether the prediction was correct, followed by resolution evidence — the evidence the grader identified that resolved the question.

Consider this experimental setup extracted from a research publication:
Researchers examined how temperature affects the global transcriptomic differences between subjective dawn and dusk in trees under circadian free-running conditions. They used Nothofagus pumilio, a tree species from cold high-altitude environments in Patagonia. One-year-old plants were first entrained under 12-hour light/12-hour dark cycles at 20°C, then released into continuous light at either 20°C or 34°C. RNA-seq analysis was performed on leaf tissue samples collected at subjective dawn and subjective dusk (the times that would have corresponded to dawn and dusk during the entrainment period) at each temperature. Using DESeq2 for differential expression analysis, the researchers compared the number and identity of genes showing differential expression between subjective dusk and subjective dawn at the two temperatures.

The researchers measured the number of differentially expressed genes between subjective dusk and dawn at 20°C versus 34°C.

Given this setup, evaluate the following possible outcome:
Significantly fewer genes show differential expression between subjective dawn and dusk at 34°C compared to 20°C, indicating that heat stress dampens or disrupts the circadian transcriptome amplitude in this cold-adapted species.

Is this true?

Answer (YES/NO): YES